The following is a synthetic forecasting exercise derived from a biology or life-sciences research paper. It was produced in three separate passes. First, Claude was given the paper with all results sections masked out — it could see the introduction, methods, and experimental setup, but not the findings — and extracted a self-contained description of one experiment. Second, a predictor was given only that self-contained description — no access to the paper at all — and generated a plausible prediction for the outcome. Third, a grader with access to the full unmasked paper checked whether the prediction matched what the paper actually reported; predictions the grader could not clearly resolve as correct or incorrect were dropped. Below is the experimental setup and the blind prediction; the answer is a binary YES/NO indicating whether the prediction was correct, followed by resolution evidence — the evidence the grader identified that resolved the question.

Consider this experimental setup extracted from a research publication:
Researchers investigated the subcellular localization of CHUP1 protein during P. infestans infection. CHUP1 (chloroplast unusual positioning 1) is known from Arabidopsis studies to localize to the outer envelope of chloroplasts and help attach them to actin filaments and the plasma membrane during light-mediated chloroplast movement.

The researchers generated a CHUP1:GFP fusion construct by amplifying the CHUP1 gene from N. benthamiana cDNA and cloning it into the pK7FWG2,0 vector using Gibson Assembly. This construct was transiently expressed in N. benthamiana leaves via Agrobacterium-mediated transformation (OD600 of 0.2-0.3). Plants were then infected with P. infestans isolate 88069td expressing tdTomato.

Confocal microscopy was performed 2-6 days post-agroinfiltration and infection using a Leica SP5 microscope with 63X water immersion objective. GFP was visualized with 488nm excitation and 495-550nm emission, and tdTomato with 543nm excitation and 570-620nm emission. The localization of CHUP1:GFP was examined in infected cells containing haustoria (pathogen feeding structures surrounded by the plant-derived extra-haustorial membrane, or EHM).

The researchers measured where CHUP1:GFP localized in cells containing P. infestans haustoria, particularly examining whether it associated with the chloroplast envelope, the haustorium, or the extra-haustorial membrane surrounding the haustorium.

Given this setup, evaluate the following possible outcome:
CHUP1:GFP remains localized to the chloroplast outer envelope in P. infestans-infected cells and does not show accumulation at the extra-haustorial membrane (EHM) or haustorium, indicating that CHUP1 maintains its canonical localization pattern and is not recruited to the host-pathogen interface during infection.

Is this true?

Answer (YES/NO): NO